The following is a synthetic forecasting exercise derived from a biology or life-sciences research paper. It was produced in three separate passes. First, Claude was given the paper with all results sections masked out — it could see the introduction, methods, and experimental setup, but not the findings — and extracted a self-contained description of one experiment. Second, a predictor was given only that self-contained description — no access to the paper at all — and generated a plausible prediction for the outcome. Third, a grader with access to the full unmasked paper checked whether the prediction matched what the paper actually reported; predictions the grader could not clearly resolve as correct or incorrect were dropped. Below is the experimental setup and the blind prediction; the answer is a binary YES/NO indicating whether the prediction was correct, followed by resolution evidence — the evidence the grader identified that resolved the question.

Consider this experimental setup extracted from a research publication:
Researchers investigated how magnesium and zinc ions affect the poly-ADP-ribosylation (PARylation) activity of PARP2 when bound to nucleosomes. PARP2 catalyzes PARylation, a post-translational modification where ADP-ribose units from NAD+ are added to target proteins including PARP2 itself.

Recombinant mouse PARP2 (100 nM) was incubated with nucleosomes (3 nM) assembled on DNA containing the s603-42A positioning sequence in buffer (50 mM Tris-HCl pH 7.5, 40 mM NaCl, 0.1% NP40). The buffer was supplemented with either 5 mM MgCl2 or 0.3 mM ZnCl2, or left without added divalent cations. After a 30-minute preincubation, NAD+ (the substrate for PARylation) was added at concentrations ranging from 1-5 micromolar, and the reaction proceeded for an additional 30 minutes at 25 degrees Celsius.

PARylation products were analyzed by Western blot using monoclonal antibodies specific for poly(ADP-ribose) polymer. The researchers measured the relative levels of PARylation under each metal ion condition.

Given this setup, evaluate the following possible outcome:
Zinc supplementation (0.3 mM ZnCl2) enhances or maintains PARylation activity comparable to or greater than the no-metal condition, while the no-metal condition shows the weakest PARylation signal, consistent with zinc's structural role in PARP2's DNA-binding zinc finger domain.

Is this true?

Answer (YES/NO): NO